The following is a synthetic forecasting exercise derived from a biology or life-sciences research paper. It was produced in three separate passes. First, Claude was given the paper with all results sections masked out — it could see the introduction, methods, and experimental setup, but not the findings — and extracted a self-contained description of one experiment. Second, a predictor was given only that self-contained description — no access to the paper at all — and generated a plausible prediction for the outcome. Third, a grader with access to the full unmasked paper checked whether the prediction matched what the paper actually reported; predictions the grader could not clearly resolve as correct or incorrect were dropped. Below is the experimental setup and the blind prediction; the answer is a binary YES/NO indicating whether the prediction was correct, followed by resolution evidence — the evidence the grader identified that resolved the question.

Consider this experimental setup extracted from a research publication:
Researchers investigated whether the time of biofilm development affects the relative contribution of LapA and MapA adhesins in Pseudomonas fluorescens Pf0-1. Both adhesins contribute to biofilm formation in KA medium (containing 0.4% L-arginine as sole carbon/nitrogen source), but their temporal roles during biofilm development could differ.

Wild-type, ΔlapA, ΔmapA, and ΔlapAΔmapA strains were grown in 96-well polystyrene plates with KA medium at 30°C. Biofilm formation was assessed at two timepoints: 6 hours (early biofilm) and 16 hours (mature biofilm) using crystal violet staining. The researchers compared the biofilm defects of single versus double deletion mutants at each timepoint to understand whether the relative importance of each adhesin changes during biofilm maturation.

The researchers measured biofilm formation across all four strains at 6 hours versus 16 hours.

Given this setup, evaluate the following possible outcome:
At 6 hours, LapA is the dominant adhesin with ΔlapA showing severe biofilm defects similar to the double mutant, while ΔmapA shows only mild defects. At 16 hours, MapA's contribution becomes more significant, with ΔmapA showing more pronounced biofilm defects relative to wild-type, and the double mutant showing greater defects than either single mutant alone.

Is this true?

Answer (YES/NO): NO